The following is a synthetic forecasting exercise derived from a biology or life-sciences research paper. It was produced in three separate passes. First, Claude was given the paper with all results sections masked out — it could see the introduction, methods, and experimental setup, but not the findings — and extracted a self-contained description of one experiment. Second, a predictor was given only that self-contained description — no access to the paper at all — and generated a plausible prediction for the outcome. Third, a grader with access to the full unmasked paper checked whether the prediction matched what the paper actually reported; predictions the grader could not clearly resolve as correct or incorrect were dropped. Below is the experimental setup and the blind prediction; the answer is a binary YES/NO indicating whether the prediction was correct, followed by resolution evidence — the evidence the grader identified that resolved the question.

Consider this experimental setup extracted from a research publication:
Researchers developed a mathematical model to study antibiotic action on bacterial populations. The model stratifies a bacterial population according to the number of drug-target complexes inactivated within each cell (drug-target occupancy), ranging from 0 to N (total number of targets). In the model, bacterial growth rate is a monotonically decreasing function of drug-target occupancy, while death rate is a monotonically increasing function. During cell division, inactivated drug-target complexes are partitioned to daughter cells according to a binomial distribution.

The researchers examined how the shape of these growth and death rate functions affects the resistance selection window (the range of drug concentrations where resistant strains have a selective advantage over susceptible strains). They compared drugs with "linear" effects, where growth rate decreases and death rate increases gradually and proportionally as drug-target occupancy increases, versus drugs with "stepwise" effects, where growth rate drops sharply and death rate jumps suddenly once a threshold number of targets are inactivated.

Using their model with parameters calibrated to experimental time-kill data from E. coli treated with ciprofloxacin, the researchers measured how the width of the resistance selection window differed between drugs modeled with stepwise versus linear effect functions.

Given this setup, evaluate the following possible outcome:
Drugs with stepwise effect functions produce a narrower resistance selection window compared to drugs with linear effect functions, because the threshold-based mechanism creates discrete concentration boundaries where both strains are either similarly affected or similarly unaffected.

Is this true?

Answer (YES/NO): YES